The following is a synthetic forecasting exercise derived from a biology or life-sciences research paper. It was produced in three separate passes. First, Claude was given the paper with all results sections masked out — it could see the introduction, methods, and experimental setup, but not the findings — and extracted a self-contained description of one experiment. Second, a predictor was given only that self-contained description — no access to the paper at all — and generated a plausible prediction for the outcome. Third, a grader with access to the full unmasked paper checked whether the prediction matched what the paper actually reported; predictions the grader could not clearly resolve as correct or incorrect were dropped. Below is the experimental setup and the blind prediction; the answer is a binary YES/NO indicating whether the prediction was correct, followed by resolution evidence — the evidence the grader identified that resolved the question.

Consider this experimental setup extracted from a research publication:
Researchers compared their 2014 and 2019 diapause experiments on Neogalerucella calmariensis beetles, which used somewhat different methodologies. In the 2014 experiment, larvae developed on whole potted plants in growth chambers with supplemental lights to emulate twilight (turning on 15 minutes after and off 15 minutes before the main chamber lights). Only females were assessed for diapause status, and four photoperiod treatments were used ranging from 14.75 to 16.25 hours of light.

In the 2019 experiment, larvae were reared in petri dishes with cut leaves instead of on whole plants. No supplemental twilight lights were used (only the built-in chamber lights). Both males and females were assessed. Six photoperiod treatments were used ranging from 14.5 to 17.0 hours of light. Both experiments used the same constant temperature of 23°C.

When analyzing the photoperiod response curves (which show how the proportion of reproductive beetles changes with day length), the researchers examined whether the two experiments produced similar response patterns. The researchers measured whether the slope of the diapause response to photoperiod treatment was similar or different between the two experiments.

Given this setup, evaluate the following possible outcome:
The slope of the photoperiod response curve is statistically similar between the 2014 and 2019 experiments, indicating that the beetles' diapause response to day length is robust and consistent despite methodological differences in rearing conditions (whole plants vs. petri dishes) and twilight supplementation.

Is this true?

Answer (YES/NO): NO